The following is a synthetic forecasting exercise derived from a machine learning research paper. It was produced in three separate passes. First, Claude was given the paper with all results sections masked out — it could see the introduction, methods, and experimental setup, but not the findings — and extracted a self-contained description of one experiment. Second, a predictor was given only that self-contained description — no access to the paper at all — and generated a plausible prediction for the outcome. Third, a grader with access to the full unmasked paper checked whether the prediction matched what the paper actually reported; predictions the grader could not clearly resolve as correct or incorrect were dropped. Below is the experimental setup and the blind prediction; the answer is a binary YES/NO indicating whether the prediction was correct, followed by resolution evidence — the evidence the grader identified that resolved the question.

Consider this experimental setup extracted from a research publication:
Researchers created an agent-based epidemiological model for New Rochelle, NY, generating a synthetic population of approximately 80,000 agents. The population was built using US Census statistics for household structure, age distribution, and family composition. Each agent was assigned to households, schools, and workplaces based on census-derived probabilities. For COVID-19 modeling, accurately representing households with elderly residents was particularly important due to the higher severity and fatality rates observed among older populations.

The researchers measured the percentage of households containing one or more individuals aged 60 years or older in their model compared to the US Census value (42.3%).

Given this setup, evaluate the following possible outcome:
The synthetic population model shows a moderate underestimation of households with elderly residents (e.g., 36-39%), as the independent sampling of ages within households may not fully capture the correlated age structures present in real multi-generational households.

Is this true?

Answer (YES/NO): NO